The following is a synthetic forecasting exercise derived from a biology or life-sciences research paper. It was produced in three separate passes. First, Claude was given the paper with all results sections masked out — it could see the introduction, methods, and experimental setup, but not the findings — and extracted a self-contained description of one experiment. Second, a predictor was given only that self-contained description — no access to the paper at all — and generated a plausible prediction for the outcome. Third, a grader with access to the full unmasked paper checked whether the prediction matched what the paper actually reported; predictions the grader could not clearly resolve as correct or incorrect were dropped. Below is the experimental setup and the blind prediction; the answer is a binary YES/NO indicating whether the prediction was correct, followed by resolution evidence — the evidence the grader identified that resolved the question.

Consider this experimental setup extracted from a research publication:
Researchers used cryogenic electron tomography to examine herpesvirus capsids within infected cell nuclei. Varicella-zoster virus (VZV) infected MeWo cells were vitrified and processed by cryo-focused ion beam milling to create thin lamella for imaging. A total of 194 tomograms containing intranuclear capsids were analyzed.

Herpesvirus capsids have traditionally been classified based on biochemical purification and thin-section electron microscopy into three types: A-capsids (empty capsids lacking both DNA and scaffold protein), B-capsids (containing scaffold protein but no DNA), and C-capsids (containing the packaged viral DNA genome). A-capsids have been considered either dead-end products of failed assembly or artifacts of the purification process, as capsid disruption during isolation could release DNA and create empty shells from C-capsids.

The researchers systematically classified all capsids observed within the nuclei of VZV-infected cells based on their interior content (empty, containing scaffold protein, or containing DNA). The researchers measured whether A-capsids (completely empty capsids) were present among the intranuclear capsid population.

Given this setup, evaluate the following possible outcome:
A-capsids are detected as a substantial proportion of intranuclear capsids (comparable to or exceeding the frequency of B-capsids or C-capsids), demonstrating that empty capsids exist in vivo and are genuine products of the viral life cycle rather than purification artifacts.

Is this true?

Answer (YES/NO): NO